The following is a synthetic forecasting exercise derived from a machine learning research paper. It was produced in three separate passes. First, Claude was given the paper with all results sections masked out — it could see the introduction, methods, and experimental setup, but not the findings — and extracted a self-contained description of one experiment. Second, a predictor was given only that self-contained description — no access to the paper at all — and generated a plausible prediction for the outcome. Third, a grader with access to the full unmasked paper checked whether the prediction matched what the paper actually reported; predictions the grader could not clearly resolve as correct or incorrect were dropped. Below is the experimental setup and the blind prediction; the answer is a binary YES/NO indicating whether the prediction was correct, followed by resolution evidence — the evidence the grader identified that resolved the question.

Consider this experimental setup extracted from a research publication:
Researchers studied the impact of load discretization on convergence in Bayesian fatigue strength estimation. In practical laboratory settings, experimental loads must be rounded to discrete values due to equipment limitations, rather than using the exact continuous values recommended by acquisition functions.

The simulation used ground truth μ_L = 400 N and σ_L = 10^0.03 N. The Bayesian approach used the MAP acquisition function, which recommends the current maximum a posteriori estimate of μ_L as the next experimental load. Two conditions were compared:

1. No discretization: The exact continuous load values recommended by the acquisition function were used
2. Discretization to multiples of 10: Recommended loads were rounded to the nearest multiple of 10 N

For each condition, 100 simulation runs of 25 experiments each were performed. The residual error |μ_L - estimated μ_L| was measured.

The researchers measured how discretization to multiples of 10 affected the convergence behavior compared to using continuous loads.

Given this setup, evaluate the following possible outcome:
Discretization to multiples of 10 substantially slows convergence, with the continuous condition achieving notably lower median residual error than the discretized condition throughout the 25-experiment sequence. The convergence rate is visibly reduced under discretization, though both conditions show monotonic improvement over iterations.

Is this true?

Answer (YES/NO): NO